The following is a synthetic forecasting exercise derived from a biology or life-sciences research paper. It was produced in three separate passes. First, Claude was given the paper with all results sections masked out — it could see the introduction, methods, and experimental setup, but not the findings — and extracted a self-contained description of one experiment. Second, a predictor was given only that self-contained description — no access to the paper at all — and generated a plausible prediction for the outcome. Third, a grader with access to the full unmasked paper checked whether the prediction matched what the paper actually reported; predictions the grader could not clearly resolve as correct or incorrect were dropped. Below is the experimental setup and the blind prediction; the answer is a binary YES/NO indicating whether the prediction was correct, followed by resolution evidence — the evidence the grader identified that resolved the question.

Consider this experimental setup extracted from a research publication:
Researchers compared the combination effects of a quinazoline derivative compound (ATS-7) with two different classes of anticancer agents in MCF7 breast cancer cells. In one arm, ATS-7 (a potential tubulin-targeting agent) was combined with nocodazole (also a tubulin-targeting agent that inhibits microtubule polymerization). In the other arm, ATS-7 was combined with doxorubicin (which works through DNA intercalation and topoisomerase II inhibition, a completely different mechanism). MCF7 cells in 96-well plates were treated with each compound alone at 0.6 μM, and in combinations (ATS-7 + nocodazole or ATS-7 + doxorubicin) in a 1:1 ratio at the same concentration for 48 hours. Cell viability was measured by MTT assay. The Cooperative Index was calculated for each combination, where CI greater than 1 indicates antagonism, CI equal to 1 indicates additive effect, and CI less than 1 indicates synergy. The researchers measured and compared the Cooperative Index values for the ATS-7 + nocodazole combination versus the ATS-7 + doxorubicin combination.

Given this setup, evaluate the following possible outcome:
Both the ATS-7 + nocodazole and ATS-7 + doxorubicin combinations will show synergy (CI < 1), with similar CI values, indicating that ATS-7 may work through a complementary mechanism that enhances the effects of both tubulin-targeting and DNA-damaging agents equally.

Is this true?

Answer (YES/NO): NO